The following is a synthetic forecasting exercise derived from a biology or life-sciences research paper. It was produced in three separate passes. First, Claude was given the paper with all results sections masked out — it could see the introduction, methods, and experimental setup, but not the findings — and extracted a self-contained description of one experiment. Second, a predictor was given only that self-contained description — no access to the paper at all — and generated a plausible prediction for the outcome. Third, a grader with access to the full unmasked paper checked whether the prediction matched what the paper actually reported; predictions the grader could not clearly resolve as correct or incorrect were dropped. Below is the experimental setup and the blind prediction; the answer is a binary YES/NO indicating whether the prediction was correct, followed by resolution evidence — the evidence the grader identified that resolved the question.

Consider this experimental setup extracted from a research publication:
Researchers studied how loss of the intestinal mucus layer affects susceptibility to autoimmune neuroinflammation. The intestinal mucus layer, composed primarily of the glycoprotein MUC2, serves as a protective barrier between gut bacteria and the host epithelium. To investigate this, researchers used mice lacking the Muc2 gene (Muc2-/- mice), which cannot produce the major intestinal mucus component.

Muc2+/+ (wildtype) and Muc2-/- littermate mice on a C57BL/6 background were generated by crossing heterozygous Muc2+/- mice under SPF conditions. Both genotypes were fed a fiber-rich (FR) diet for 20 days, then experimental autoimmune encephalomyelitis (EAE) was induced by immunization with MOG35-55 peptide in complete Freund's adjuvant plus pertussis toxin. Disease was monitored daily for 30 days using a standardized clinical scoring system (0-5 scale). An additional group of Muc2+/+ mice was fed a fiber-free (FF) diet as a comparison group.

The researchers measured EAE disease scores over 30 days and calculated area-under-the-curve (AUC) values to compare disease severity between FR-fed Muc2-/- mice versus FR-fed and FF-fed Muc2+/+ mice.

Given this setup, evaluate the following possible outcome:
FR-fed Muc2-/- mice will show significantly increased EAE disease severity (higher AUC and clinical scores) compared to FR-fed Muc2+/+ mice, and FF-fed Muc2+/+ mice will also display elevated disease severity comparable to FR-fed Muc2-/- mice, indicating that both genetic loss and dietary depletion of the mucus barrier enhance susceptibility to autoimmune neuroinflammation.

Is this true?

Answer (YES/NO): NO